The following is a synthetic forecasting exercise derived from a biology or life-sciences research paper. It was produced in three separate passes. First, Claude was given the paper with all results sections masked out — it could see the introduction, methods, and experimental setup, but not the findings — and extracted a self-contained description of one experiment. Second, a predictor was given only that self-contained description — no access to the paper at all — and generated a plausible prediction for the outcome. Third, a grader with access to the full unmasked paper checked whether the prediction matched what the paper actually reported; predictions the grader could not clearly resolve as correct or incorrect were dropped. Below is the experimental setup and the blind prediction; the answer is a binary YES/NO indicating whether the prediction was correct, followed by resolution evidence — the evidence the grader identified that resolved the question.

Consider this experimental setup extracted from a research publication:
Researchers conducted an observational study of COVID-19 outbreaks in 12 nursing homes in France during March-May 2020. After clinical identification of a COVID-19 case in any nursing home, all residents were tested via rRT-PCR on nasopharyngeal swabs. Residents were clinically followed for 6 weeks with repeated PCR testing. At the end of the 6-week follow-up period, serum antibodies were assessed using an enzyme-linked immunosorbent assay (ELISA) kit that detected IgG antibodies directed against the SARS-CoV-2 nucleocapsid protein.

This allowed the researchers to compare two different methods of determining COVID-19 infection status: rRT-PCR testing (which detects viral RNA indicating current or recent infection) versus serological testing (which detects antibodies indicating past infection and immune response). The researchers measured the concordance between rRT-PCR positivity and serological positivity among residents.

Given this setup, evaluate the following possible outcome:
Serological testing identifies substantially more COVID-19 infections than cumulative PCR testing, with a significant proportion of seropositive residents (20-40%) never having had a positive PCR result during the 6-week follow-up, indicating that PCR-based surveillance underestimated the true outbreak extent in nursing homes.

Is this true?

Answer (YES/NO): NO